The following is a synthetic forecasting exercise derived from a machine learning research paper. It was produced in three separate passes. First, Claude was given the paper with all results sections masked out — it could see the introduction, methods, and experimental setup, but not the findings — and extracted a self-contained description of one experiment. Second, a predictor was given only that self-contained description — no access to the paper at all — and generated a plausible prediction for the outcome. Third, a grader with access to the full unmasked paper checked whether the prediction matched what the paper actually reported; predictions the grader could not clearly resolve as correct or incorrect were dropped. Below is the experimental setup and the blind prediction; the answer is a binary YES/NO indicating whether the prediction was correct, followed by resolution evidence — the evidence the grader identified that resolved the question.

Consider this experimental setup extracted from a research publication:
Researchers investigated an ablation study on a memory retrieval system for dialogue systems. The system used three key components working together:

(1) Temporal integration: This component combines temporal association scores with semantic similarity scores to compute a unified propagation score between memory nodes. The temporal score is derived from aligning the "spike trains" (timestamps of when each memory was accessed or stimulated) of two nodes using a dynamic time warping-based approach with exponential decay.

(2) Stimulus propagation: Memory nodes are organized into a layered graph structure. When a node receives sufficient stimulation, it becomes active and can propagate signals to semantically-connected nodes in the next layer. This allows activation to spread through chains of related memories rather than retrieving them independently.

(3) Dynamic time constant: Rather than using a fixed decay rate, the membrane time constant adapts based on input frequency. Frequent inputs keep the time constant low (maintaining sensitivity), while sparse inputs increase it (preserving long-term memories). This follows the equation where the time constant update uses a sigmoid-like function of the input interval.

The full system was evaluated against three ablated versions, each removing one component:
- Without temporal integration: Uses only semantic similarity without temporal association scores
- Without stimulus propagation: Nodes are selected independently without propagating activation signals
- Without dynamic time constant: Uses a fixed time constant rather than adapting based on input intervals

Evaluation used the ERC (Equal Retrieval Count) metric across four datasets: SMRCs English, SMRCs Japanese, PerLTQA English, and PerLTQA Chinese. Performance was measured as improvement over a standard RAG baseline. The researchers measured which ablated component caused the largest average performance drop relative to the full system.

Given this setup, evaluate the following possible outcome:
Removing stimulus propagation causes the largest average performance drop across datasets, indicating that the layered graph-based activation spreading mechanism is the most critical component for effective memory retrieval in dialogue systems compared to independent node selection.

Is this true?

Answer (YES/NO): NO